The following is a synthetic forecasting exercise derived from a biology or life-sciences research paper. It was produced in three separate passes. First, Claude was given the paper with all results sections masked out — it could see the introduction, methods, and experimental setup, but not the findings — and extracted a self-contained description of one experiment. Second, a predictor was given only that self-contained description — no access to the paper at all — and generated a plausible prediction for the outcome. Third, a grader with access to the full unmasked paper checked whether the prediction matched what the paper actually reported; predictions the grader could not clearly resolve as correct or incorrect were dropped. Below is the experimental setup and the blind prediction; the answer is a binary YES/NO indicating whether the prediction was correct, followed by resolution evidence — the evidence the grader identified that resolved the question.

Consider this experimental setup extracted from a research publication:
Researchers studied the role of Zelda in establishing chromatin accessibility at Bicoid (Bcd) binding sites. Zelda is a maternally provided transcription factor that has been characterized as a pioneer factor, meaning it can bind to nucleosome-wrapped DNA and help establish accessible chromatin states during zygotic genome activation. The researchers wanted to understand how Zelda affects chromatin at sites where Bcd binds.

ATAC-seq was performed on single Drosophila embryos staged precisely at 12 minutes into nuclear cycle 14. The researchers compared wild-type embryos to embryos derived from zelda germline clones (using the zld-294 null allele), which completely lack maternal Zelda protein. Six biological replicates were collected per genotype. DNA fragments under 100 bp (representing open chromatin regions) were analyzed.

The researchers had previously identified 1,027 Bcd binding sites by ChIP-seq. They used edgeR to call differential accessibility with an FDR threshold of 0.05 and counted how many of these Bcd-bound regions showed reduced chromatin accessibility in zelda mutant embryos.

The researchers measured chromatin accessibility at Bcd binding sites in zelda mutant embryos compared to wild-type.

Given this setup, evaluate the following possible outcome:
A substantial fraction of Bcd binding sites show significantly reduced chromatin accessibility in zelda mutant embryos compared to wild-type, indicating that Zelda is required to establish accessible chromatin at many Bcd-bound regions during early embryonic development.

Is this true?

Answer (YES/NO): YES